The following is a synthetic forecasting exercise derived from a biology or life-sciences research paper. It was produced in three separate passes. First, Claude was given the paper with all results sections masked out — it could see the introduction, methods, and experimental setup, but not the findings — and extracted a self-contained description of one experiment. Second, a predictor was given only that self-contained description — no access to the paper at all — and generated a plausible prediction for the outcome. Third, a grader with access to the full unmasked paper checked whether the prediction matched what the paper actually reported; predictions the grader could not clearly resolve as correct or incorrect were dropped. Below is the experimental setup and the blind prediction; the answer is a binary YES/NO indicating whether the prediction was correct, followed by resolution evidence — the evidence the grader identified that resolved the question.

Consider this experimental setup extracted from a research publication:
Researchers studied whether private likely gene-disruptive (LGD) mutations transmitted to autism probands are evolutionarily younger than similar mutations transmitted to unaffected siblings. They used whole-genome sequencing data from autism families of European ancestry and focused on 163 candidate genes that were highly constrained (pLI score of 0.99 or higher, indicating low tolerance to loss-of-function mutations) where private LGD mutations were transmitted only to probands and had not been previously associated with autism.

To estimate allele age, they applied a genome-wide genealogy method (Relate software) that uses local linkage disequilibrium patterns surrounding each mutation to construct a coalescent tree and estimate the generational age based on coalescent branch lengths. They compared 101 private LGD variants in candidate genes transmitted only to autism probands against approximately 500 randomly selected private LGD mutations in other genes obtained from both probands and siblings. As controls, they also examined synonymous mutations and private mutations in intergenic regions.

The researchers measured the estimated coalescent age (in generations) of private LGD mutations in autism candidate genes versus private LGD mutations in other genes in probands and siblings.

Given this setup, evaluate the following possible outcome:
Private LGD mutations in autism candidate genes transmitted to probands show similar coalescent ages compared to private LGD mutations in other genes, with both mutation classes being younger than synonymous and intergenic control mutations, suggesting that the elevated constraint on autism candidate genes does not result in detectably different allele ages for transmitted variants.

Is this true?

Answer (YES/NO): NO